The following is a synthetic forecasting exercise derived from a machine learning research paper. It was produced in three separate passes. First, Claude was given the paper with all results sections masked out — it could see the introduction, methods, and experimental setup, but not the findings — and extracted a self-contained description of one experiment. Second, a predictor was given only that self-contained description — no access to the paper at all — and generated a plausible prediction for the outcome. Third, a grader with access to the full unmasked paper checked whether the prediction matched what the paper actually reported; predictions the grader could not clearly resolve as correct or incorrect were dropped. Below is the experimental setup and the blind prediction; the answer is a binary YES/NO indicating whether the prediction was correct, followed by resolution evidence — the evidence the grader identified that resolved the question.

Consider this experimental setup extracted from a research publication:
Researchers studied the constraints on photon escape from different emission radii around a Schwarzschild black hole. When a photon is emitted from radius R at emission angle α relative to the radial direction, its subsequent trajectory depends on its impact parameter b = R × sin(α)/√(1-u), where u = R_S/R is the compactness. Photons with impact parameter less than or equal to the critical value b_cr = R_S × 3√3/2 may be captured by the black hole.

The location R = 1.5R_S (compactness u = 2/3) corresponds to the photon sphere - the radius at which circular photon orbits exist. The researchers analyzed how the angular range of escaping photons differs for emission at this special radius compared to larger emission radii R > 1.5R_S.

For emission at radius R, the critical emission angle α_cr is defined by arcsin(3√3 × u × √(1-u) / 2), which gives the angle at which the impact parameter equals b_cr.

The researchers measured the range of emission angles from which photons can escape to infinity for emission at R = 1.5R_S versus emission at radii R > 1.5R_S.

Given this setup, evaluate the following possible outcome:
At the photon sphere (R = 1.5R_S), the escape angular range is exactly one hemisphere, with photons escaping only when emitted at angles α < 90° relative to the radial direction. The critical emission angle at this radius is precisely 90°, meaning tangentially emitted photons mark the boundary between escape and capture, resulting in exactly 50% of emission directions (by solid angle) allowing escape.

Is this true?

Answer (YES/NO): YES